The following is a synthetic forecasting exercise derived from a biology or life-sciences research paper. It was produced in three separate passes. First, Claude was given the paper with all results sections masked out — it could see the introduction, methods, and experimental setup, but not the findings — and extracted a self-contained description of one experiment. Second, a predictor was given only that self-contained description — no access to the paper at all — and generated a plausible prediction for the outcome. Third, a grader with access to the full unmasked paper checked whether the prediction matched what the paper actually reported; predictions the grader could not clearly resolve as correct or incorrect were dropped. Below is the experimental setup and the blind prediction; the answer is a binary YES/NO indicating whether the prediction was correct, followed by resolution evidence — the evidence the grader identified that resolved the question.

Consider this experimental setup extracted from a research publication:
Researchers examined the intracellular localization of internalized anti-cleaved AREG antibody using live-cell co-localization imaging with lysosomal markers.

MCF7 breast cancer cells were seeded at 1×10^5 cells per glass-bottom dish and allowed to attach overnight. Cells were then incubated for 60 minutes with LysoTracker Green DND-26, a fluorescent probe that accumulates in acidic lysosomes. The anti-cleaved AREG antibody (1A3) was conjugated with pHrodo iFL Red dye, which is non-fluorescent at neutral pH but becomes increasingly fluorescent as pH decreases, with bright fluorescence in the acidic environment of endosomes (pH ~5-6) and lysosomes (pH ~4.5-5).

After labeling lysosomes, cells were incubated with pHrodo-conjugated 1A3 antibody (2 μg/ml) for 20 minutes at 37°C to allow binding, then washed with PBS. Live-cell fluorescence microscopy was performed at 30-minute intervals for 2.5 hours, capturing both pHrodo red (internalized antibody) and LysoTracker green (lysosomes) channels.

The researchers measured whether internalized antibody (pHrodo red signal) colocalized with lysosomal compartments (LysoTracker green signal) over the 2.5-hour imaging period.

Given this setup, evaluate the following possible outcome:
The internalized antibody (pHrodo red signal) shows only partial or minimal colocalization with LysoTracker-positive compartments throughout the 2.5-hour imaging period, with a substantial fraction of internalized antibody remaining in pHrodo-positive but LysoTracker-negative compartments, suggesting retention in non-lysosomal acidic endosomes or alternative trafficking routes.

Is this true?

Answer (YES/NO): NO